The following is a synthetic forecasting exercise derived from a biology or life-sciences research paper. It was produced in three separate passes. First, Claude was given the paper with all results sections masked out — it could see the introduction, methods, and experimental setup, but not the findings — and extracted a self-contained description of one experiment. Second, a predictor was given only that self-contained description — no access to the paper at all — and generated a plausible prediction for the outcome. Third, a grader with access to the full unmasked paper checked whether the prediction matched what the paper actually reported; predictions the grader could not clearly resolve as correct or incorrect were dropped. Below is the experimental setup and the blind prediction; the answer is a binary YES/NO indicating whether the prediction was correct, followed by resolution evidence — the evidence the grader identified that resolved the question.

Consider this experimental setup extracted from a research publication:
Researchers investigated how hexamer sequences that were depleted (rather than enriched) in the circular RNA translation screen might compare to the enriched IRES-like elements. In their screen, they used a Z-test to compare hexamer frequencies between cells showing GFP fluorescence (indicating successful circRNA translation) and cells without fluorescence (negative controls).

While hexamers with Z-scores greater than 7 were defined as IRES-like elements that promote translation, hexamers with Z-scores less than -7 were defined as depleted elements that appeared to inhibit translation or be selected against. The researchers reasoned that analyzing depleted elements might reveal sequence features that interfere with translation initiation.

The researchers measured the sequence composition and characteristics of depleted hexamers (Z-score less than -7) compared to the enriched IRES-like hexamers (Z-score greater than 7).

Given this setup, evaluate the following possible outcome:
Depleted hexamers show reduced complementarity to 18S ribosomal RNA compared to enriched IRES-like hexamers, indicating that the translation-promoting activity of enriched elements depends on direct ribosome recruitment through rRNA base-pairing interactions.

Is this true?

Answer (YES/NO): NO